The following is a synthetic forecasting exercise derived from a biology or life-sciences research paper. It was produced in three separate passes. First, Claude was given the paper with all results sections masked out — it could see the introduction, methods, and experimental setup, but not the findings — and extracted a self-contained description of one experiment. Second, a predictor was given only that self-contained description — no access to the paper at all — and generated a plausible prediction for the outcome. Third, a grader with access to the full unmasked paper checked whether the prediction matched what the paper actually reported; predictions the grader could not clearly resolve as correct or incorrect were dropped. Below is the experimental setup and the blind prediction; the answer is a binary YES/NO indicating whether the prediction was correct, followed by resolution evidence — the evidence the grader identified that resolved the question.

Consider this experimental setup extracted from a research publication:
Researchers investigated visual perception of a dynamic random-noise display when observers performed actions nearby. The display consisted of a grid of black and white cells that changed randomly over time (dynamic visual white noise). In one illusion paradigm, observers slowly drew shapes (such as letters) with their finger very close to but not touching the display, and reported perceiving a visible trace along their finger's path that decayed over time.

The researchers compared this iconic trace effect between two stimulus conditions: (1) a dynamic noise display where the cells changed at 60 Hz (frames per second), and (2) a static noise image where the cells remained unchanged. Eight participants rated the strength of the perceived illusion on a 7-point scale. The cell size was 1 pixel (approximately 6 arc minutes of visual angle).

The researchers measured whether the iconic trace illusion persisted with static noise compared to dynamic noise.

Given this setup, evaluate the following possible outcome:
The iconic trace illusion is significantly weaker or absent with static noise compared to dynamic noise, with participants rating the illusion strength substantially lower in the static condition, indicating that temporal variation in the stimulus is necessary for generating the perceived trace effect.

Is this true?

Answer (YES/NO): NO